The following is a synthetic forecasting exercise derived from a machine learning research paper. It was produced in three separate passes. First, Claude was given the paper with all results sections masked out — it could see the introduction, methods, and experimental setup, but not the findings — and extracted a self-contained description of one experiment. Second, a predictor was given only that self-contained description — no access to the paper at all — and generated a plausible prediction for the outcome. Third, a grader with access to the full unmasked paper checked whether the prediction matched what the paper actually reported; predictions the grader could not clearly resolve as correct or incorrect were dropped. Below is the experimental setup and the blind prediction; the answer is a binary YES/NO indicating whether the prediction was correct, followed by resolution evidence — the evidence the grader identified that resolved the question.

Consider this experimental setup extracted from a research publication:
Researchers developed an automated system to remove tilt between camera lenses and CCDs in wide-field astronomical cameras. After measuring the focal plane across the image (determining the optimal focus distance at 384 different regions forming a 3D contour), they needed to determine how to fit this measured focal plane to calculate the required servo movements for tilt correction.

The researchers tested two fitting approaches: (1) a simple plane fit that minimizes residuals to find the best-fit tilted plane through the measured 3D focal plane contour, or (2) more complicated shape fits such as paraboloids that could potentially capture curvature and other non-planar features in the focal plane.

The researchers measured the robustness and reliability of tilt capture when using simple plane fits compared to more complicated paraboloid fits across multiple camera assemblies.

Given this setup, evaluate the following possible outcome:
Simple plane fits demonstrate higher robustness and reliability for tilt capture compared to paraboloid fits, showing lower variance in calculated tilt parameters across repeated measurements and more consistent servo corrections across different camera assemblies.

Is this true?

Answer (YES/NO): YES